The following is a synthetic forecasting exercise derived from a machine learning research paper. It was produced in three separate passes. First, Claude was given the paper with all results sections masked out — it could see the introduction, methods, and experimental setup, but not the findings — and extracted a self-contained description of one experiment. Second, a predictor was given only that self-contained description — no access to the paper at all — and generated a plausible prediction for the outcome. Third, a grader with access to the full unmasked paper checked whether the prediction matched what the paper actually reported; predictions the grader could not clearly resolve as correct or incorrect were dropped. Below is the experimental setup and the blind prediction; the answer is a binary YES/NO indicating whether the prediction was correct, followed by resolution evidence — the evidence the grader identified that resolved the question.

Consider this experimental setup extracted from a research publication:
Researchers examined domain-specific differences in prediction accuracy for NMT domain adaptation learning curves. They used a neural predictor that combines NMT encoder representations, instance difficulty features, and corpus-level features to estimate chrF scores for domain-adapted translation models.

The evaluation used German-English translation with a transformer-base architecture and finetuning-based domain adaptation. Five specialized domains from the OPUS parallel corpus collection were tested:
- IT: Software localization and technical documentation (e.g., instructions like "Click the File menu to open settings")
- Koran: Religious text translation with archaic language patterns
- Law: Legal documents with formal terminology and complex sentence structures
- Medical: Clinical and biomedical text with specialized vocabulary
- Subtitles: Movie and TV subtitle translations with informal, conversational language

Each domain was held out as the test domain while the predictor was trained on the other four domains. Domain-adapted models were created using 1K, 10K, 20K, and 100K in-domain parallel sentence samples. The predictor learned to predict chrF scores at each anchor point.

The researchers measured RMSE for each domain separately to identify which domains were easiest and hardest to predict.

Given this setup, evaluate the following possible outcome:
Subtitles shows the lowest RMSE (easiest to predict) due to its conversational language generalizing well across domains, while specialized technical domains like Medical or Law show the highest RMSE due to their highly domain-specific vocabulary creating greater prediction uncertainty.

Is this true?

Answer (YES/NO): NO